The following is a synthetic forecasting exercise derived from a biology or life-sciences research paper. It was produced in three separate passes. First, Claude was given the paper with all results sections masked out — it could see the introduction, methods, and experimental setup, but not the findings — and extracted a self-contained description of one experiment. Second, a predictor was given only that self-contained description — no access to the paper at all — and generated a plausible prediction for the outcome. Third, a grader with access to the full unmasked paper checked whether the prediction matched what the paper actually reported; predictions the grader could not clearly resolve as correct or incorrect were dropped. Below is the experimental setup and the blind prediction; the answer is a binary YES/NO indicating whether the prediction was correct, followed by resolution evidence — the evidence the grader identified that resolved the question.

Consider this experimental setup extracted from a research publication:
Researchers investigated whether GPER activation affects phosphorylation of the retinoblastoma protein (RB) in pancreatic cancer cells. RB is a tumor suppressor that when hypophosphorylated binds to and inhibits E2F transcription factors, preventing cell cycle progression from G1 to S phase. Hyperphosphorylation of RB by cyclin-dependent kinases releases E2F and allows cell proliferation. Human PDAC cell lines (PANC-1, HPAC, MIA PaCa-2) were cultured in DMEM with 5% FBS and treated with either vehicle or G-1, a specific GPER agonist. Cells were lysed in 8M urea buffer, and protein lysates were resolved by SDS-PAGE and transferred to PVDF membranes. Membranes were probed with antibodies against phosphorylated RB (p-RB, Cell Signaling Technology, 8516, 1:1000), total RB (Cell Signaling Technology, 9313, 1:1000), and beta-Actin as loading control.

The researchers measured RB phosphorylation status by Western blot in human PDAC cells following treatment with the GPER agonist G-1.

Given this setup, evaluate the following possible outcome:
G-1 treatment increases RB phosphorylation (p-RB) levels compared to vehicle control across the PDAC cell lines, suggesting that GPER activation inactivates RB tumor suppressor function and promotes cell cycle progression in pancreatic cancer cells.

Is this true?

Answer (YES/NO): NO